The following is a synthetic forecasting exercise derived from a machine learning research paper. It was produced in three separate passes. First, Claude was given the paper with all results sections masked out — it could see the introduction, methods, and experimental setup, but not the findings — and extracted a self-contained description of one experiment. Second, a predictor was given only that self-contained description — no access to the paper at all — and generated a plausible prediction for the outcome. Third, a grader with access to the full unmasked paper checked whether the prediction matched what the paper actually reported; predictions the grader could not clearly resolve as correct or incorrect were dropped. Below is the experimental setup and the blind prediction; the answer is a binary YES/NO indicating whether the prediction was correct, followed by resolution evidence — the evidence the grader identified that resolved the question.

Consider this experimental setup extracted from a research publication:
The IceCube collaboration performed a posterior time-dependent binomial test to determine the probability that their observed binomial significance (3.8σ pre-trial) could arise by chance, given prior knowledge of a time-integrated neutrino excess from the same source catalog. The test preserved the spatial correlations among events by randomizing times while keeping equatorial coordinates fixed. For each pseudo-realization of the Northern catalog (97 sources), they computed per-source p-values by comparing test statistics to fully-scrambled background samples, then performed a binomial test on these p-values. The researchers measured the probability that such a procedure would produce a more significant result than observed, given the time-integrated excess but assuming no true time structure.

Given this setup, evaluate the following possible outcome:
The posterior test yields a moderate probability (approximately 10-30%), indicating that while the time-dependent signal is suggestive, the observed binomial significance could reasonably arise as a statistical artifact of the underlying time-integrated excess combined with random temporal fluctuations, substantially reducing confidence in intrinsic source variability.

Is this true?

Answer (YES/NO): NO